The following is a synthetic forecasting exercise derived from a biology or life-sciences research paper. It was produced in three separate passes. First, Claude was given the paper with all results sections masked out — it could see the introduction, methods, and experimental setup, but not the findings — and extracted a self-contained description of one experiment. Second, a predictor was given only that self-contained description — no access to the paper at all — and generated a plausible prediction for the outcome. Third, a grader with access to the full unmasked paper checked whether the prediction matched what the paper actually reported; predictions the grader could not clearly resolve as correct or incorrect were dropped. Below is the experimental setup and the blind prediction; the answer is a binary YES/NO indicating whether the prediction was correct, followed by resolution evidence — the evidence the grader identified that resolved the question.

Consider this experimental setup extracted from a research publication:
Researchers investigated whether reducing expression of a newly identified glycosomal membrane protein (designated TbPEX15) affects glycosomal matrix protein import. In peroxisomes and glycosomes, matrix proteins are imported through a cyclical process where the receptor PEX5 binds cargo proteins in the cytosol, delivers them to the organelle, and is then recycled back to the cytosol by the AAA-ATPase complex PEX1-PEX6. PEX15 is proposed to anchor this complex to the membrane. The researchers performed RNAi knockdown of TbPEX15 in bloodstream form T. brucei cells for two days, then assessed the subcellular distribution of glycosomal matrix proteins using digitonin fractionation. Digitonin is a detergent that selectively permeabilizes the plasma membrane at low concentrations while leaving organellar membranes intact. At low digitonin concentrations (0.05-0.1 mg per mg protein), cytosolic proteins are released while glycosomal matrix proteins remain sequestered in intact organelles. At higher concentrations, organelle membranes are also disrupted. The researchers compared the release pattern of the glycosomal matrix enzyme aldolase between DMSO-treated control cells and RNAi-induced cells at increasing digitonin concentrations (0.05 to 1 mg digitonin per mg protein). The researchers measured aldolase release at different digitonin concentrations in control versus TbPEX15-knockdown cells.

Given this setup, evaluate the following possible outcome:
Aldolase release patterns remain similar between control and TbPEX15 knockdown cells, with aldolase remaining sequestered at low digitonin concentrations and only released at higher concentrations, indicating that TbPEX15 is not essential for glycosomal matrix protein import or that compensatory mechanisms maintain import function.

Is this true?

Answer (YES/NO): NO